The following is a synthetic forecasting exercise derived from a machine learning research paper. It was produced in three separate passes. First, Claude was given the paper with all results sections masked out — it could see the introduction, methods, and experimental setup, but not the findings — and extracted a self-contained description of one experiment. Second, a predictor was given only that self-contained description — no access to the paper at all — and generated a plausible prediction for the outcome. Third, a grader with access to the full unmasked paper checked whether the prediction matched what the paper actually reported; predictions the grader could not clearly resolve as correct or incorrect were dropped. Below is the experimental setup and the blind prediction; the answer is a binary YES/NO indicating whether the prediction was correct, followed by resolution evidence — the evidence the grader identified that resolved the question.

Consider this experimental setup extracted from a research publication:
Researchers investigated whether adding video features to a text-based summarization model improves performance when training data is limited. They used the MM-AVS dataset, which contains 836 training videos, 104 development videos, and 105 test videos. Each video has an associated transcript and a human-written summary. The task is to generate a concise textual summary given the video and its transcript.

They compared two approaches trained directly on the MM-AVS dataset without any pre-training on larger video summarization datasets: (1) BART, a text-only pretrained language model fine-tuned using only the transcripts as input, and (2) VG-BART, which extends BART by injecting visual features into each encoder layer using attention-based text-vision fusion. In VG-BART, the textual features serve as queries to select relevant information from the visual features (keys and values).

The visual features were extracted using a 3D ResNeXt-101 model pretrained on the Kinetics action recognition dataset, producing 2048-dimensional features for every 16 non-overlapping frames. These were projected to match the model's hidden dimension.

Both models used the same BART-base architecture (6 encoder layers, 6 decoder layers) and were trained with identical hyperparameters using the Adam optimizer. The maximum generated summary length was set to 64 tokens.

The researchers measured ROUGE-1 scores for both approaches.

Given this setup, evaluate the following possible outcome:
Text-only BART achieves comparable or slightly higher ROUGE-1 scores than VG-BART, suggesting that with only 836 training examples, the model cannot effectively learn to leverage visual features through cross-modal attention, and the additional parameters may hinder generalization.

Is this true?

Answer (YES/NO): NO